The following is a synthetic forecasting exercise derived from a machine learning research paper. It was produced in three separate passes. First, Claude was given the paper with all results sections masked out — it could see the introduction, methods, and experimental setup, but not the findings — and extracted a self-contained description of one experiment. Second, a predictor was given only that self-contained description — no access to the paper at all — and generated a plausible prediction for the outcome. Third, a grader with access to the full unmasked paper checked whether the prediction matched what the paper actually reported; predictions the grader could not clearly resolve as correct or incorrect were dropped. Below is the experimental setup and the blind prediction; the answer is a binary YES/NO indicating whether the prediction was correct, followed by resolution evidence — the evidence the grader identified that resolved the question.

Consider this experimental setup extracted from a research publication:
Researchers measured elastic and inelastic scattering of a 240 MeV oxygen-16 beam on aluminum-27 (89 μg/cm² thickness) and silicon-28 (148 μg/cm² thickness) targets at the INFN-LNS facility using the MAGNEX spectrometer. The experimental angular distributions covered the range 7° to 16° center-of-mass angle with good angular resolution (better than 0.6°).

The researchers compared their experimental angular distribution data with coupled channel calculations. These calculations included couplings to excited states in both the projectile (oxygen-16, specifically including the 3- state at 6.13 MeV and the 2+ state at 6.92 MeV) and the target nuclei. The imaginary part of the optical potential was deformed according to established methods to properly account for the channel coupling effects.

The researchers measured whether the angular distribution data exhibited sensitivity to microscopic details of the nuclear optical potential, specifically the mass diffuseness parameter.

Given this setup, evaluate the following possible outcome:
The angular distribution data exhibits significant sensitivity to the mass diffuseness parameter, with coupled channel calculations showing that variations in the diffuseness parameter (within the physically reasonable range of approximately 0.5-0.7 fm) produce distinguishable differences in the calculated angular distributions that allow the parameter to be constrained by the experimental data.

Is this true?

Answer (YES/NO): YES